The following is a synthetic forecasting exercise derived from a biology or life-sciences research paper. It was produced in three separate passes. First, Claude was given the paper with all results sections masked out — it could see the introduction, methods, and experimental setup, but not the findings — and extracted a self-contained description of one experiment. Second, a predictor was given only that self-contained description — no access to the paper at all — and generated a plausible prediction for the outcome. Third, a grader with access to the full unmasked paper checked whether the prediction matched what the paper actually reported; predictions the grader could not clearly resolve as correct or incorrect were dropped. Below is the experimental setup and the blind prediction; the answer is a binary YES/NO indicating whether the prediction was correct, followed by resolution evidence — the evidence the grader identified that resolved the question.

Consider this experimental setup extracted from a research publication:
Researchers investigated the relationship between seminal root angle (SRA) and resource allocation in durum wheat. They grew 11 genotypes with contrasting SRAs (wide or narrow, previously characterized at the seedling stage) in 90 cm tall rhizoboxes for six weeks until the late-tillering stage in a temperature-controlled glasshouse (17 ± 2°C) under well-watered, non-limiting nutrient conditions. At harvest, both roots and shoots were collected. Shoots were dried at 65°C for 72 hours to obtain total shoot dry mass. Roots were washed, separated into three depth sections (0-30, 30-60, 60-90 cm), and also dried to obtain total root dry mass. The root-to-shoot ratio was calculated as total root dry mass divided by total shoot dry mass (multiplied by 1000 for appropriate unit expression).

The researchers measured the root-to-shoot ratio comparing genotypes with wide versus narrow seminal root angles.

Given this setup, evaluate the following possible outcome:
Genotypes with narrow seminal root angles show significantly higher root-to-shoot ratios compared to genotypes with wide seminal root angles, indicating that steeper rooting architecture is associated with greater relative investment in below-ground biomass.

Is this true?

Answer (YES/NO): NO